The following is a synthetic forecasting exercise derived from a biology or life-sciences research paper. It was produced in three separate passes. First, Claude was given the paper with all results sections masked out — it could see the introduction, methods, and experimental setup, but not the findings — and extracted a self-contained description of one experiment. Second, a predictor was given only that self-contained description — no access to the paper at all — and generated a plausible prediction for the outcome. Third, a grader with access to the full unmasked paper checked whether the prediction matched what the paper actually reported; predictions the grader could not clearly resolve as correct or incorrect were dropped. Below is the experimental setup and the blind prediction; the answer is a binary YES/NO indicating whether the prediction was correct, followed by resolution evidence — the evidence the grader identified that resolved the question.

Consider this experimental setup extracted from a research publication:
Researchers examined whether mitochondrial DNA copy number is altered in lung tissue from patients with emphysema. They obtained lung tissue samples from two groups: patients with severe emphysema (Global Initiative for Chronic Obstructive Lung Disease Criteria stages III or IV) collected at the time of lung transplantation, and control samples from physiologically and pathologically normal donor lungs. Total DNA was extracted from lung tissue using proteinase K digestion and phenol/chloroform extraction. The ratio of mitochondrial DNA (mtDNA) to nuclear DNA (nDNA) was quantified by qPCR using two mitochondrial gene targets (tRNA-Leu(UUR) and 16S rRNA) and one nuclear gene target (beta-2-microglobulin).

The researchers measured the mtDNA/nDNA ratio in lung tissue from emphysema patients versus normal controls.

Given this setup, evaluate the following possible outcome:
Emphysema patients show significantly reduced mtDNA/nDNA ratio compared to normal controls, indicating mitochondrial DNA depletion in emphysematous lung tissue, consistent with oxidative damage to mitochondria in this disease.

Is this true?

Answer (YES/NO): YES